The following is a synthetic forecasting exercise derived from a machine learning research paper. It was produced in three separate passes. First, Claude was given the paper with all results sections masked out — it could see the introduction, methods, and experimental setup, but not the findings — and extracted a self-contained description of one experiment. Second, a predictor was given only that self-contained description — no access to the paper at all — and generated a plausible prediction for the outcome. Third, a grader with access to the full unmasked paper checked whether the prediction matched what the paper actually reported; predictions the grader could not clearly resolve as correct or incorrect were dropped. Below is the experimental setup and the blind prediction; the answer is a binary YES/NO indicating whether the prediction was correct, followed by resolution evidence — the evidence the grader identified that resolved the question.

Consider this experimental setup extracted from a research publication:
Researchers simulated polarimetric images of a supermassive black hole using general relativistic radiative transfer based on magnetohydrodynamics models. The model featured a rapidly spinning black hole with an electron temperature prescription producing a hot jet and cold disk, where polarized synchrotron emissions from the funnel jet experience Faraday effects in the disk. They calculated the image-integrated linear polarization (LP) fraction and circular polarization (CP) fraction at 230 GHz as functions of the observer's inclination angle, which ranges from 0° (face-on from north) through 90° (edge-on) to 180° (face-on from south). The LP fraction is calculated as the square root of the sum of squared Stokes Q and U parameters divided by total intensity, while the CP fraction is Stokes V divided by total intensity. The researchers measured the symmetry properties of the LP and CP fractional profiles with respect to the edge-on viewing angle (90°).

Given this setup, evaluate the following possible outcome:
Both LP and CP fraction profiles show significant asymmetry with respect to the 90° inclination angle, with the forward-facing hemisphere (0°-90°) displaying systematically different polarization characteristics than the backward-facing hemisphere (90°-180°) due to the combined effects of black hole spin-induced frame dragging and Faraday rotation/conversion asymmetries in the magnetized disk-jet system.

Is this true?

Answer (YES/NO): NO